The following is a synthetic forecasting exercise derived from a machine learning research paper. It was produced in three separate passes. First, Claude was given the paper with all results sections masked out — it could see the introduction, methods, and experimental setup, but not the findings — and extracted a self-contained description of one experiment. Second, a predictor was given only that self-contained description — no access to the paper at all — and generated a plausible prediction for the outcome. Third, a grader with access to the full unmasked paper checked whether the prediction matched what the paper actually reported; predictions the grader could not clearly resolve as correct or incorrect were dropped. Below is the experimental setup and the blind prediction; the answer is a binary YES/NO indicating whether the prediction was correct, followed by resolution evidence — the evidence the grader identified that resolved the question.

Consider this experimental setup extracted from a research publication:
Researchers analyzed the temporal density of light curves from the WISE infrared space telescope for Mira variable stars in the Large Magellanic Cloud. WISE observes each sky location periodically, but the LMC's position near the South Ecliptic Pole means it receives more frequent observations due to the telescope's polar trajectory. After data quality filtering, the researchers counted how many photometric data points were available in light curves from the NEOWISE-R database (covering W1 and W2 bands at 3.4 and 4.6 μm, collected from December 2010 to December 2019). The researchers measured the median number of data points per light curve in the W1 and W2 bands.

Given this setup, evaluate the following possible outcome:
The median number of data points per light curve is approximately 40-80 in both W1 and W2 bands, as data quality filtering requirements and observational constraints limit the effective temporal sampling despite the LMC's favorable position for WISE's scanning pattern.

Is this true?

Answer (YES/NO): NO